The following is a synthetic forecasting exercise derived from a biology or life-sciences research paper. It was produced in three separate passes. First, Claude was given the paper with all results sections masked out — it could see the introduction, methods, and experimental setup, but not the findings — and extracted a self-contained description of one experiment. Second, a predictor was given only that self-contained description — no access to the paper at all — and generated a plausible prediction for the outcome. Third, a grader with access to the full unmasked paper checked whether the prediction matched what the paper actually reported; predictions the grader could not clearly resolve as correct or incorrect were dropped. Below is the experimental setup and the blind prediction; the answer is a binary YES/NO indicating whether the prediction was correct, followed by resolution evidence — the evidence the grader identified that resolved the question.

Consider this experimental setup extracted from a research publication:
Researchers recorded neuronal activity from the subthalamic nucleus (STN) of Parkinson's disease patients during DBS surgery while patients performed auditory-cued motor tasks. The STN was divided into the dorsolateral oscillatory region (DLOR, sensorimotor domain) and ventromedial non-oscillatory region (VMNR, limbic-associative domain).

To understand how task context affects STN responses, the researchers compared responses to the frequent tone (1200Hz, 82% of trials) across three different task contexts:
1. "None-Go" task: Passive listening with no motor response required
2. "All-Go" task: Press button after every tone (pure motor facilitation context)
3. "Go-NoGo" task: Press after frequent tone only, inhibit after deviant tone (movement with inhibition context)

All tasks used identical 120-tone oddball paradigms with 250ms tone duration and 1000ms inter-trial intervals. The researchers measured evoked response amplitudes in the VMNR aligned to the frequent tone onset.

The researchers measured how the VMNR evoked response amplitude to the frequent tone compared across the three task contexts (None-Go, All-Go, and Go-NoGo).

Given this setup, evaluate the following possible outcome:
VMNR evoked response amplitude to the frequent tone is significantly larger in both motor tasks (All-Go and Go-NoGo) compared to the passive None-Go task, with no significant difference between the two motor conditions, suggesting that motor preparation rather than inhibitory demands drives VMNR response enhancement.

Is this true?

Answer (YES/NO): NO